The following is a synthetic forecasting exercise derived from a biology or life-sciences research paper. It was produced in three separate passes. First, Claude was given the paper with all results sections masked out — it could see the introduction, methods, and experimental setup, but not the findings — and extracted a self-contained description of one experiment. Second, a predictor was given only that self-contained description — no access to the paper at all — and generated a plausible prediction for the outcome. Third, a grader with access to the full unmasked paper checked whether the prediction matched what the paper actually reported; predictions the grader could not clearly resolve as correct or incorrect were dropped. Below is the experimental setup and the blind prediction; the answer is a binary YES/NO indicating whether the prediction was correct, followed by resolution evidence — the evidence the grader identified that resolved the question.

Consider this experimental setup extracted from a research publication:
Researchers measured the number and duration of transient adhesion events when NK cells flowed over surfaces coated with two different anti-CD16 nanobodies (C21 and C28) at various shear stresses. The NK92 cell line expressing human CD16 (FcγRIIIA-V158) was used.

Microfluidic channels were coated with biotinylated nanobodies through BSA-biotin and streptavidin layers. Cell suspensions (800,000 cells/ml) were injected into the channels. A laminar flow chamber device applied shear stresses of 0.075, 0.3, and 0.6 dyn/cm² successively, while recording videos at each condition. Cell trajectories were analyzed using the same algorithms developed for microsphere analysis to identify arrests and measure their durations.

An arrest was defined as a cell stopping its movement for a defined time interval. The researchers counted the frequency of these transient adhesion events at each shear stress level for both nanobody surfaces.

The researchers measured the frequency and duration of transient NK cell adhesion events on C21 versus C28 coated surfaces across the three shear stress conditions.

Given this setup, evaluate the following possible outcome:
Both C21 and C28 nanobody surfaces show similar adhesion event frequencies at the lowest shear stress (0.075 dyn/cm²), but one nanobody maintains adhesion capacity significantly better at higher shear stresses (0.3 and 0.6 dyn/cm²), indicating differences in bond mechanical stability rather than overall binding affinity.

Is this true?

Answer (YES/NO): NO